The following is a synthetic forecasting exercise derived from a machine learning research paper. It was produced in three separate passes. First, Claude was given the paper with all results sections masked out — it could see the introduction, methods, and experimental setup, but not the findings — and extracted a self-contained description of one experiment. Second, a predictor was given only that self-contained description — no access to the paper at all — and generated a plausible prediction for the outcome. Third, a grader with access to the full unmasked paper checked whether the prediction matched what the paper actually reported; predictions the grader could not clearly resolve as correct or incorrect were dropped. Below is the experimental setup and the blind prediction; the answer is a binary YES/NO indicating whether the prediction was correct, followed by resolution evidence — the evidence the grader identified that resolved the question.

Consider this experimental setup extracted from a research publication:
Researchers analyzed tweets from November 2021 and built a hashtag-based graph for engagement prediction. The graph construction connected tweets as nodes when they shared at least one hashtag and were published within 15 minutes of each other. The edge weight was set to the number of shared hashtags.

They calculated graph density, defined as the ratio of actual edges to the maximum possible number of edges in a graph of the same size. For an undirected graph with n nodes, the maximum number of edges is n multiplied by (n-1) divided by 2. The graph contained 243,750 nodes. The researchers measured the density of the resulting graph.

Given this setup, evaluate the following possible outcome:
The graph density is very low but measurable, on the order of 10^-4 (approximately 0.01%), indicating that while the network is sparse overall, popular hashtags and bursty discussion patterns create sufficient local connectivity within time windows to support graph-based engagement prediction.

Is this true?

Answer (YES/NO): YES